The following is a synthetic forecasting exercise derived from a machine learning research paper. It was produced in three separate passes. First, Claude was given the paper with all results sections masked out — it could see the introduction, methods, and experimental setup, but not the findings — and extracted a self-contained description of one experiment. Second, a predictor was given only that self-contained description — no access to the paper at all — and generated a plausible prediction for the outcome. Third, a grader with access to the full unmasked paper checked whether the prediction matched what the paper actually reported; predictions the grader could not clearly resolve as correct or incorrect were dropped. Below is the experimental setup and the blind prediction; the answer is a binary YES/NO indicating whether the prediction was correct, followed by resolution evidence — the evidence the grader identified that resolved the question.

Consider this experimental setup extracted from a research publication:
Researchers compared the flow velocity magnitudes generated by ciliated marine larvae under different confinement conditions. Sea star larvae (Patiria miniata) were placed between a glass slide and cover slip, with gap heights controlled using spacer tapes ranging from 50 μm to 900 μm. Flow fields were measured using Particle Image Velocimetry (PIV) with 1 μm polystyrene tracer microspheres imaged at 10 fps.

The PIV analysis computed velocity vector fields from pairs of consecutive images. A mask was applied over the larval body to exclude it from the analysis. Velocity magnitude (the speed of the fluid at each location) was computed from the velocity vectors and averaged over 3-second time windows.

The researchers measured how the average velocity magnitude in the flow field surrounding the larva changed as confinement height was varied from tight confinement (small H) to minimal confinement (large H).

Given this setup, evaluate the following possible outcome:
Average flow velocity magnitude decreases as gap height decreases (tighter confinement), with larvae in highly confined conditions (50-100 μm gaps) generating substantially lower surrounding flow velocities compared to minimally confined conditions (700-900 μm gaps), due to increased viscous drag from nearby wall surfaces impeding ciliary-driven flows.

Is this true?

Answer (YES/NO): YES